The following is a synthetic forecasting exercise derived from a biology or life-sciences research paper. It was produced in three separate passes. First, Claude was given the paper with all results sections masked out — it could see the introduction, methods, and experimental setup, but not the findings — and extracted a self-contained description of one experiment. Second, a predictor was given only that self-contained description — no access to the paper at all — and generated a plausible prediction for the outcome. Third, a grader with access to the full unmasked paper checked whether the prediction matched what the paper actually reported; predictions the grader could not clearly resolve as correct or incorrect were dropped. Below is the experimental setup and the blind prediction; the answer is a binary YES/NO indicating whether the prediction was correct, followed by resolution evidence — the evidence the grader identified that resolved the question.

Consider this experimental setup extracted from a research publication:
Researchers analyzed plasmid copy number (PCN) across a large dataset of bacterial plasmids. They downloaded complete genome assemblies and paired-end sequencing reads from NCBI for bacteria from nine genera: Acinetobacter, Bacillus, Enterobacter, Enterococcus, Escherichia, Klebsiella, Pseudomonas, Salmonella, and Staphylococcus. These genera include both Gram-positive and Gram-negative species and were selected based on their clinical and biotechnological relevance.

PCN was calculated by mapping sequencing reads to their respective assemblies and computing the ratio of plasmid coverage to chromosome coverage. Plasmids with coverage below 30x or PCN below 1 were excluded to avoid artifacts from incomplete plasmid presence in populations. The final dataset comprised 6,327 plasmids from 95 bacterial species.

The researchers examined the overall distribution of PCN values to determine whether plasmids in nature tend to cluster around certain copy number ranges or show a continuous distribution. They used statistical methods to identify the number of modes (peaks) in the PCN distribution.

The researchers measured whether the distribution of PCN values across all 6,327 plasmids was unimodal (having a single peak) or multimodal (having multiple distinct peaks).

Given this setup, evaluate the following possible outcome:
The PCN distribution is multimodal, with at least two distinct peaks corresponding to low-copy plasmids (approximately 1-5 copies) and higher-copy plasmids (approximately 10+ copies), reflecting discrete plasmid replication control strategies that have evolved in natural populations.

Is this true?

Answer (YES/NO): YES